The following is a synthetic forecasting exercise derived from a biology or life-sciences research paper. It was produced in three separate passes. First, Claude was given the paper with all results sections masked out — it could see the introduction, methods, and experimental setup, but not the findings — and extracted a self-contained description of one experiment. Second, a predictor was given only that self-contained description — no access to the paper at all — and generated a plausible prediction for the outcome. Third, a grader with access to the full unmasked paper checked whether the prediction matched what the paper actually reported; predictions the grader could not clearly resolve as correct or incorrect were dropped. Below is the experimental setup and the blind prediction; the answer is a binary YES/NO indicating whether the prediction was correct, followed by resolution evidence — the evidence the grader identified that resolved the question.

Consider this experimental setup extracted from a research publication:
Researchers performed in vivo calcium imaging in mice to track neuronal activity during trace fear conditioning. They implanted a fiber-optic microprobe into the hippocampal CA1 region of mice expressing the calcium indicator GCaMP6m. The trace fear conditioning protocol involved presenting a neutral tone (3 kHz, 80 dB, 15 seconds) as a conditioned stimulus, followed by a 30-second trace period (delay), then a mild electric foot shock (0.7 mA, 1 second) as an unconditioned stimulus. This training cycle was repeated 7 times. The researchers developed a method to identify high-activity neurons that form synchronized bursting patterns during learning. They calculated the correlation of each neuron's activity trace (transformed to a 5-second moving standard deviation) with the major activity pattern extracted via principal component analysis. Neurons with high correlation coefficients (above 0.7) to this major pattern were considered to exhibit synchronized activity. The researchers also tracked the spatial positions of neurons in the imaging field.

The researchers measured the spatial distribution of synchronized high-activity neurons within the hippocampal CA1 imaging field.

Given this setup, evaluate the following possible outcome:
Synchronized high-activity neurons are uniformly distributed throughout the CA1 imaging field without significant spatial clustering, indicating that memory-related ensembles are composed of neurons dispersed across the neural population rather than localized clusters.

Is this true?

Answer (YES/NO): YES